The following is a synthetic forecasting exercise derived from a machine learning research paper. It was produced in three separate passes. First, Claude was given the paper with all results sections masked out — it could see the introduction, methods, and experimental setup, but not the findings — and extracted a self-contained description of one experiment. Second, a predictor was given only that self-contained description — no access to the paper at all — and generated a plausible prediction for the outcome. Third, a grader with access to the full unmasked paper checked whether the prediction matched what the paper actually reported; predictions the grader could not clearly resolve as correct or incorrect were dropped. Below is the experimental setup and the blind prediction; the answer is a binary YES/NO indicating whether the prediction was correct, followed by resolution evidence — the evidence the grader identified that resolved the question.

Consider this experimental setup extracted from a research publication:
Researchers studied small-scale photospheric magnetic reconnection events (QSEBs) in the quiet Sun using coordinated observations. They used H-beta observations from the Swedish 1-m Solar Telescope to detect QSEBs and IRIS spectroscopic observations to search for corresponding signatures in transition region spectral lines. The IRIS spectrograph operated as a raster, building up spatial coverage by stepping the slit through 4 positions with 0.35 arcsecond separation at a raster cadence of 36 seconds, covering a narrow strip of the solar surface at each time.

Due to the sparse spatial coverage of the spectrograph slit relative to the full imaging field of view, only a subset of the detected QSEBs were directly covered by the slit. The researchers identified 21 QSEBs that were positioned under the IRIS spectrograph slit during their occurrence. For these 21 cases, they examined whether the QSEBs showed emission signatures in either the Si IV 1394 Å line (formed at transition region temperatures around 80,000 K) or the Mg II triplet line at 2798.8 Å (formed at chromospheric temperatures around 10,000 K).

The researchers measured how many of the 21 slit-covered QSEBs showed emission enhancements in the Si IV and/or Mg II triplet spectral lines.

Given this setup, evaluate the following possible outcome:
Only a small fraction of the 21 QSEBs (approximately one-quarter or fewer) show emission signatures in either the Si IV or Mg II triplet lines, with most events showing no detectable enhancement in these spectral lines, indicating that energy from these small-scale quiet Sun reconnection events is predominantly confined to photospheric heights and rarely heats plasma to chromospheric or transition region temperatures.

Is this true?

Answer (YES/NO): YES